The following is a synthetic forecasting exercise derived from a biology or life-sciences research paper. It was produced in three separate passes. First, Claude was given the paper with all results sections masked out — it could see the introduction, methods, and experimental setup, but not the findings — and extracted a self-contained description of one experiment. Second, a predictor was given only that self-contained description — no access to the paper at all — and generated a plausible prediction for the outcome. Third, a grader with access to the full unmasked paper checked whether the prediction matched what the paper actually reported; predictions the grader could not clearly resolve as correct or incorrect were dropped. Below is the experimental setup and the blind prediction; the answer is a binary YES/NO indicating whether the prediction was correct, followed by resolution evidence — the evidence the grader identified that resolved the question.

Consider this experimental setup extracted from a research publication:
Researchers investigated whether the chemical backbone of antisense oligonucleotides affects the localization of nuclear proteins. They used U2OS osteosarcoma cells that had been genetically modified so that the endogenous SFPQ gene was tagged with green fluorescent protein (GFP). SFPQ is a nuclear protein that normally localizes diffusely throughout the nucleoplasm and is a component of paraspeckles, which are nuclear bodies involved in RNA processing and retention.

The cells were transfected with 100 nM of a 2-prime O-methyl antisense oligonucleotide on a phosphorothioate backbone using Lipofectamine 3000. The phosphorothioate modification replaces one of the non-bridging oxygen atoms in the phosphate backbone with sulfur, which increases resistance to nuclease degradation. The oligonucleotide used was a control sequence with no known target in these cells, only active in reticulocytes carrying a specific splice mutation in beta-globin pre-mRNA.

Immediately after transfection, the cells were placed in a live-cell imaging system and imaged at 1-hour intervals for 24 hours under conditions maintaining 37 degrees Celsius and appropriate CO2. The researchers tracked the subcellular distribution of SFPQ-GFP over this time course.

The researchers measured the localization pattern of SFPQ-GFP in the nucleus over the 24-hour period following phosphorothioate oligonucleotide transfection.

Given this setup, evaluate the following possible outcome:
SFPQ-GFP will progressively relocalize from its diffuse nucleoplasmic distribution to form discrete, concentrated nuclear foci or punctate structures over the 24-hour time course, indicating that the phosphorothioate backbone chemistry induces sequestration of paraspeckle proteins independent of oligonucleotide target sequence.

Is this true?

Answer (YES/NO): YES